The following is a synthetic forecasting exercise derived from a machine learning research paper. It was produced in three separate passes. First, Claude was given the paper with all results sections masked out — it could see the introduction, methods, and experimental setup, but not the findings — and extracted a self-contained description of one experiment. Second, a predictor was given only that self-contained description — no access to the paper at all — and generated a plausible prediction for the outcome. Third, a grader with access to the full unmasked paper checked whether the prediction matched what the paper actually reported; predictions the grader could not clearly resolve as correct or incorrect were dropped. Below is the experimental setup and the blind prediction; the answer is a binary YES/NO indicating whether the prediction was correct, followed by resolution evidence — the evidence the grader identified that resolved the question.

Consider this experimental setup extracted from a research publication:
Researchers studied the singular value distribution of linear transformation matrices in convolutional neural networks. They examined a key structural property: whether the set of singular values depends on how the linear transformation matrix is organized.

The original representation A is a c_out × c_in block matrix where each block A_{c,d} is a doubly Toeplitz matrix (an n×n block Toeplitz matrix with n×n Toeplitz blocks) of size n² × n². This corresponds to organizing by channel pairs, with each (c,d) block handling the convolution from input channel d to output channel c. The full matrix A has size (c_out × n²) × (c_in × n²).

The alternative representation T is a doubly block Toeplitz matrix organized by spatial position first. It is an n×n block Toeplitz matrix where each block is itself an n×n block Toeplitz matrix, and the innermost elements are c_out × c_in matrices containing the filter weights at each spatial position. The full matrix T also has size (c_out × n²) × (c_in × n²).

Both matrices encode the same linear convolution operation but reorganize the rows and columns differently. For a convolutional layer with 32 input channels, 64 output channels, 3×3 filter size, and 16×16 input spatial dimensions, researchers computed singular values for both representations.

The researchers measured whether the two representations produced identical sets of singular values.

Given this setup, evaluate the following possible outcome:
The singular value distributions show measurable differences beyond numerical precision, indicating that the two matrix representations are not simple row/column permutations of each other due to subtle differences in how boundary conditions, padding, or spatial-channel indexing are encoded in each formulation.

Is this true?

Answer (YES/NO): NO